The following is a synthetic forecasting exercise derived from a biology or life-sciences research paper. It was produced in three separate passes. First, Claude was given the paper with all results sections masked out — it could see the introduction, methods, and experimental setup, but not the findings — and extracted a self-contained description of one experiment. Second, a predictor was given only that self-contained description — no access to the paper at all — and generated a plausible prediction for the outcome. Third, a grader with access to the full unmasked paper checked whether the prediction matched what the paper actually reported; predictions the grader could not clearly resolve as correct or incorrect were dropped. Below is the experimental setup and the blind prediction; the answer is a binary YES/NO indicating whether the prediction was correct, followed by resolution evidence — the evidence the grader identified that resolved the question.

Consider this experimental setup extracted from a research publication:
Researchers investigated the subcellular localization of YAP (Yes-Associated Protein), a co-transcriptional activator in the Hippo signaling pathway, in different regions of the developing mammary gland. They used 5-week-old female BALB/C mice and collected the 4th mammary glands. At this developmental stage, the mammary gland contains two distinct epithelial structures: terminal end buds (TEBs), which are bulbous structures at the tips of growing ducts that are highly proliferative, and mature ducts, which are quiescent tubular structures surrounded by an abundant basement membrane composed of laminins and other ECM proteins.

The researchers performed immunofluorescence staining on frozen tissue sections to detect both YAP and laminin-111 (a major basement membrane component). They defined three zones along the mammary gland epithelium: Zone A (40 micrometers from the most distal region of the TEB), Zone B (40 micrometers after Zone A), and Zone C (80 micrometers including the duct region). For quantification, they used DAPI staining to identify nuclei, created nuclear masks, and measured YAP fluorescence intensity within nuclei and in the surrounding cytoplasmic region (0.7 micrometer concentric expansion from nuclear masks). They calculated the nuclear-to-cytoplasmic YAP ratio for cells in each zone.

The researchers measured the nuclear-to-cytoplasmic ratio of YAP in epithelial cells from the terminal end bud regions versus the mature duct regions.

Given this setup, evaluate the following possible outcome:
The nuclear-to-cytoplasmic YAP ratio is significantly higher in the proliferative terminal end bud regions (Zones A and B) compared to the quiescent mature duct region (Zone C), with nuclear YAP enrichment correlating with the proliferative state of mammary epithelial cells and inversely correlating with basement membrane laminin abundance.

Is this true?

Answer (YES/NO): YES